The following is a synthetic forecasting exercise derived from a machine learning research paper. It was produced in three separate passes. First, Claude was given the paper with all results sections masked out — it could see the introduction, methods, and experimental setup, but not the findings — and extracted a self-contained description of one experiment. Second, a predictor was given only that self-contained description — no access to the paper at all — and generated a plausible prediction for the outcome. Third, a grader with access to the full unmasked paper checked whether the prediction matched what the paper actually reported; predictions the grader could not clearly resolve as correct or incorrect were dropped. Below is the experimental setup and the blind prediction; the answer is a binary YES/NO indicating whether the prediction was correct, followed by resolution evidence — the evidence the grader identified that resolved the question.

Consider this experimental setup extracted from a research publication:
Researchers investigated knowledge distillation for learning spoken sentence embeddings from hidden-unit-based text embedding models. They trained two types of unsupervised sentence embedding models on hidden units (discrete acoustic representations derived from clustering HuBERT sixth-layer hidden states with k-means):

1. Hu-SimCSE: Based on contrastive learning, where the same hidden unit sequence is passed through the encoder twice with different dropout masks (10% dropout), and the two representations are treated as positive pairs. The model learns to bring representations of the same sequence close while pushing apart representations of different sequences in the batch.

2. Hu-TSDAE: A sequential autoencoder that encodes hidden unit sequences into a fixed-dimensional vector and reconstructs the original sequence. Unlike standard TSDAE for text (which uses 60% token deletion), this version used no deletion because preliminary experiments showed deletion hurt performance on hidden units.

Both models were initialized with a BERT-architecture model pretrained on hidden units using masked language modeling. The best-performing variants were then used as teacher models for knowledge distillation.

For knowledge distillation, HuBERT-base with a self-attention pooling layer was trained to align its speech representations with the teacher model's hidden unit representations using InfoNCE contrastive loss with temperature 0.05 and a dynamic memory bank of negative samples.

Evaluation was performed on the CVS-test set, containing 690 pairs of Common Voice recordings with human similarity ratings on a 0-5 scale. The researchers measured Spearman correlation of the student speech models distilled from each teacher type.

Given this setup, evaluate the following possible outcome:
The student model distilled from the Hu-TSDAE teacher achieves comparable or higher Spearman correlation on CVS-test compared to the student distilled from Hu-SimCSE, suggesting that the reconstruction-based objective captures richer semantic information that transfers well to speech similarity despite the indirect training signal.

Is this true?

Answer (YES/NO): YES